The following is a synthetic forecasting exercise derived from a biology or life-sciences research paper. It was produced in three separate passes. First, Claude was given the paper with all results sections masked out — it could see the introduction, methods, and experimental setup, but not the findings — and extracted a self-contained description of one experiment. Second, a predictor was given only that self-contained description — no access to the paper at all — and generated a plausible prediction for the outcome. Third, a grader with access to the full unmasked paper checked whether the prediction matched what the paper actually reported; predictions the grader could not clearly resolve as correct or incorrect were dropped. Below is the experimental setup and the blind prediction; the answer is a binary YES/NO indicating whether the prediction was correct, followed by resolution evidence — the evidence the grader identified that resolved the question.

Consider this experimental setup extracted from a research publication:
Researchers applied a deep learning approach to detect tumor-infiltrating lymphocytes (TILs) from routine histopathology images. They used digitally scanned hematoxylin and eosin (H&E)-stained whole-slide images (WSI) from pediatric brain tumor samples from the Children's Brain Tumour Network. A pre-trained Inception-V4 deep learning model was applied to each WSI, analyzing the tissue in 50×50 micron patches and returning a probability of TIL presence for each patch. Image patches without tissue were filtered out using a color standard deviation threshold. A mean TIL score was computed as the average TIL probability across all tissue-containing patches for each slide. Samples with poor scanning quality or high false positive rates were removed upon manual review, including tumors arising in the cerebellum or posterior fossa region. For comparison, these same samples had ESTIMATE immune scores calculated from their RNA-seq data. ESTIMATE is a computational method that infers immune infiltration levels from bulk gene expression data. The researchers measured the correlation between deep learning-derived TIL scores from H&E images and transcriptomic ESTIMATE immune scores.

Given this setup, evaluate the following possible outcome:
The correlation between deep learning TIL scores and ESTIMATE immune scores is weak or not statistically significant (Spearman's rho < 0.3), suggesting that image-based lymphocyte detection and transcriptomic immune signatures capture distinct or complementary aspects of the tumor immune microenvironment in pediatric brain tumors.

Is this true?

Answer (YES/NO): NO